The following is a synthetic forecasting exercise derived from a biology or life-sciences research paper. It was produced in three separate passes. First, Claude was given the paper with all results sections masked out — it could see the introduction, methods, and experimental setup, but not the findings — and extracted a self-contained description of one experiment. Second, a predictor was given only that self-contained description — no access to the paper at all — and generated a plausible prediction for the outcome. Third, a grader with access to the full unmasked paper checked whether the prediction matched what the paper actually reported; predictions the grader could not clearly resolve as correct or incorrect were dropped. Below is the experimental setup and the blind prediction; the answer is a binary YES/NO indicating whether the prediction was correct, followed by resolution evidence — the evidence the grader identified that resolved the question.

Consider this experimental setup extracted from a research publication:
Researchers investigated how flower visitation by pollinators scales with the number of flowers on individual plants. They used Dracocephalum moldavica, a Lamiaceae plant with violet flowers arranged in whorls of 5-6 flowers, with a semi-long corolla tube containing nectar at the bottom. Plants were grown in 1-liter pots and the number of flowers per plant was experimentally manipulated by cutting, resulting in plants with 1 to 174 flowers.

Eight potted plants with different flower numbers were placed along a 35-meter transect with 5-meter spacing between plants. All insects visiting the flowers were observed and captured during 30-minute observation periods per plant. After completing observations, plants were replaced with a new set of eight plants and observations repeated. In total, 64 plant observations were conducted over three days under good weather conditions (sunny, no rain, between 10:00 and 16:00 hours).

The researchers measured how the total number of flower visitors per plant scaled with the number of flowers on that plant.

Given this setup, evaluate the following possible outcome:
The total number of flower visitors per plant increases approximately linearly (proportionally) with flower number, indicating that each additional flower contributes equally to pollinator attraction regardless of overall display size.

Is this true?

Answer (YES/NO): NO